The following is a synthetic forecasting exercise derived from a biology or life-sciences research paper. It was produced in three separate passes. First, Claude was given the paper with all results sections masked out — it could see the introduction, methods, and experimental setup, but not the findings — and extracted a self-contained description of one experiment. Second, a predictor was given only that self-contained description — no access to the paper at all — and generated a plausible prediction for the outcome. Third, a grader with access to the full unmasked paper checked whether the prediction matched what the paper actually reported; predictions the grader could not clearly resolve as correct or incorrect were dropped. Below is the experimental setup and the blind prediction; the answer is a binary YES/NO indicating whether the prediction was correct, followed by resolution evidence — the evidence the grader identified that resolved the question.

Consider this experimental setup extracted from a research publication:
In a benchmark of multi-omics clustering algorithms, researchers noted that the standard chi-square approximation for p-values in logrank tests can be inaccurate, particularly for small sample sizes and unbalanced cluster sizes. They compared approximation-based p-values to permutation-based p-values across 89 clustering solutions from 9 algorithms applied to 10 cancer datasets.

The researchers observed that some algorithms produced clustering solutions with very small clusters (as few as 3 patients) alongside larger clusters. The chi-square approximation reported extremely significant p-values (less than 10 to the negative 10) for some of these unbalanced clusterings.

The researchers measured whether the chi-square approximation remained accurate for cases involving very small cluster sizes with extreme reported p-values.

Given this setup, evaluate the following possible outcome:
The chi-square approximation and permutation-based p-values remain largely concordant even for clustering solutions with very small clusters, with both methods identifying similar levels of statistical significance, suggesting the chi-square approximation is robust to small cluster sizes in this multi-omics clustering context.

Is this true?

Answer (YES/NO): NO